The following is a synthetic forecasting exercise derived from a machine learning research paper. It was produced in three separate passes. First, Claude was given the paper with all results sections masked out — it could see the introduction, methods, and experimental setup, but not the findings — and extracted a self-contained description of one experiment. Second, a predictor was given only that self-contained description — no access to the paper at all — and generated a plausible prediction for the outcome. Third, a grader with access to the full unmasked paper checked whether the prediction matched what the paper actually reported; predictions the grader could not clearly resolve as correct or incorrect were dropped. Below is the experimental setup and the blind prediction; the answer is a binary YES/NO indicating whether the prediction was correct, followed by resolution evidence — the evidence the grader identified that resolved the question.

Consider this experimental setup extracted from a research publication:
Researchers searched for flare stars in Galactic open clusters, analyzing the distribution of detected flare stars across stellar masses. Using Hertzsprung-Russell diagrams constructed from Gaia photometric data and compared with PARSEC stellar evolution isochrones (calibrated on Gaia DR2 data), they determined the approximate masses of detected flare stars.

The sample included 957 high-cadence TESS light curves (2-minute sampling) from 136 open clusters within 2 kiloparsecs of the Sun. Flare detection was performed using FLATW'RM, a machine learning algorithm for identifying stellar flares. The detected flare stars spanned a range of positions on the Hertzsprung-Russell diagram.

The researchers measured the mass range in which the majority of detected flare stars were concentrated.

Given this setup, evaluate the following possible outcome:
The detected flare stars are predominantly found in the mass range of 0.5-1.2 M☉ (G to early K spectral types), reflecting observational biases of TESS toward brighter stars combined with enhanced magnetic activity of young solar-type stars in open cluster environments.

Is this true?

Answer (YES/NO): NO